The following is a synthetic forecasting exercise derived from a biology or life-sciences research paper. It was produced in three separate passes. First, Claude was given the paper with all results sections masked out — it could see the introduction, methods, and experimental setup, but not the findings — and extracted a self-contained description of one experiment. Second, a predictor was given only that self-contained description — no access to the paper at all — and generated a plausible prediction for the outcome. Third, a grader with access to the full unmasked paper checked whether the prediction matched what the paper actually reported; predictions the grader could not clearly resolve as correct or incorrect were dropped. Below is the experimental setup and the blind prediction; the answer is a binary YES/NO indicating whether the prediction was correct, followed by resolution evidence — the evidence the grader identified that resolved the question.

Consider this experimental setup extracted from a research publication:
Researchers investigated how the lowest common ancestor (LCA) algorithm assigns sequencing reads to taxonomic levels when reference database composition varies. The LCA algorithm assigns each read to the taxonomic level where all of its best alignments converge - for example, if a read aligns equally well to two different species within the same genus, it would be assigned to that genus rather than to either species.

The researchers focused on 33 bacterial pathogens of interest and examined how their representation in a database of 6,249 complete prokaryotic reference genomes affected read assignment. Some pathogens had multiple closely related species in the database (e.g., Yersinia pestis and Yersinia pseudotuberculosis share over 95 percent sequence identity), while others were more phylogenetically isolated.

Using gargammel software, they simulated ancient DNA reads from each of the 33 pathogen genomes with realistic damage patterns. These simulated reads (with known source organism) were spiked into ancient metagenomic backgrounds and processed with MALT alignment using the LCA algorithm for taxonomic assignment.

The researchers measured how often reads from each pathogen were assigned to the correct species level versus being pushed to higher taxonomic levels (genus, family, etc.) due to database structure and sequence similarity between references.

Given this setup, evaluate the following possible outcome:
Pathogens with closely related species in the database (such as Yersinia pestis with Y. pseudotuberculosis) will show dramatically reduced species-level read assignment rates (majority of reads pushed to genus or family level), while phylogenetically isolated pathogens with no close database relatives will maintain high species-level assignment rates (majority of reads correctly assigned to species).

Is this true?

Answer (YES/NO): NO